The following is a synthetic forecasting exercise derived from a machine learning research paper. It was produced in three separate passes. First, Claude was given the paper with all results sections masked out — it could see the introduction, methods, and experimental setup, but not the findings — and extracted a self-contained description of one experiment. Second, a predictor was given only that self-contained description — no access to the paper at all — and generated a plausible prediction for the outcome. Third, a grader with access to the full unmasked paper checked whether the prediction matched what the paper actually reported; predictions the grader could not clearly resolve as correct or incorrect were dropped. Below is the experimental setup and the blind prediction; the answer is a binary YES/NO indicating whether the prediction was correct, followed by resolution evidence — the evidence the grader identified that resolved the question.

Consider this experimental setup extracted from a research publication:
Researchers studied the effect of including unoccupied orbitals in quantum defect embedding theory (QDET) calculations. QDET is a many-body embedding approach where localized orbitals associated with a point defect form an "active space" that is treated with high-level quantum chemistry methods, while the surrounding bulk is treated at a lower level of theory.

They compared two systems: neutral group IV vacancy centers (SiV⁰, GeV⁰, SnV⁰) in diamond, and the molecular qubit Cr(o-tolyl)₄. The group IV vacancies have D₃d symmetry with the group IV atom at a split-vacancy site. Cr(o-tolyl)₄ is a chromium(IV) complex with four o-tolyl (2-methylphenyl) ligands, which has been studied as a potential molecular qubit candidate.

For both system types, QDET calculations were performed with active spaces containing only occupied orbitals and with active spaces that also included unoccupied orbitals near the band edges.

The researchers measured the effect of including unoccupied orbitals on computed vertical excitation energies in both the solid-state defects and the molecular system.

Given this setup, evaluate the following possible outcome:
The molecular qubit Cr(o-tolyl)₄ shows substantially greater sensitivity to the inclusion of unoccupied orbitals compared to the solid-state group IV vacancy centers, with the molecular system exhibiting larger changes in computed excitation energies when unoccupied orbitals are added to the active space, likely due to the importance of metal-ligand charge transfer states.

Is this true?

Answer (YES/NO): NO